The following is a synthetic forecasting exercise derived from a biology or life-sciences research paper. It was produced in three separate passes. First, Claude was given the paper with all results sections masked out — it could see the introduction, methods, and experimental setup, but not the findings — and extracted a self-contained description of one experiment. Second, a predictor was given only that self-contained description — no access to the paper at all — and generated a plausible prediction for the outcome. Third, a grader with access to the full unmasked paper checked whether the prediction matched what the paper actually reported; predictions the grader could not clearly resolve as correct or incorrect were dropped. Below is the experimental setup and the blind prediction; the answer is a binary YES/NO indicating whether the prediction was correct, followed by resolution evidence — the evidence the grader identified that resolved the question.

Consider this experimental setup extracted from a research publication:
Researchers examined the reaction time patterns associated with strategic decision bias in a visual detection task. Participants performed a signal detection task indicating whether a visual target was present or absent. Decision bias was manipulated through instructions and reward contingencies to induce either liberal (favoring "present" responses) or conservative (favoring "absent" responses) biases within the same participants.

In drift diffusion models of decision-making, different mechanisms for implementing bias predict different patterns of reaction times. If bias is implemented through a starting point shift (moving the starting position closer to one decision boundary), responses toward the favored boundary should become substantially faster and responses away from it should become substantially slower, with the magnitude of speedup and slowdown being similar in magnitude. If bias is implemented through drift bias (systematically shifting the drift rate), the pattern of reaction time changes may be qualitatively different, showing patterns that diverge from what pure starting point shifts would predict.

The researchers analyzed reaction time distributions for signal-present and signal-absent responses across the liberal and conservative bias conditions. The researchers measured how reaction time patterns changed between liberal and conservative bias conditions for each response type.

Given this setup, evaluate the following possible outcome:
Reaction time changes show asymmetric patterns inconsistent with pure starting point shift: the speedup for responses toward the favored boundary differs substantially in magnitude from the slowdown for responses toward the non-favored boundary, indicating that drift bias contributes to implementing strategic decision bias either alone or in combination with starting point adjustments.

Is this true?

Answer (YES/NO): YES